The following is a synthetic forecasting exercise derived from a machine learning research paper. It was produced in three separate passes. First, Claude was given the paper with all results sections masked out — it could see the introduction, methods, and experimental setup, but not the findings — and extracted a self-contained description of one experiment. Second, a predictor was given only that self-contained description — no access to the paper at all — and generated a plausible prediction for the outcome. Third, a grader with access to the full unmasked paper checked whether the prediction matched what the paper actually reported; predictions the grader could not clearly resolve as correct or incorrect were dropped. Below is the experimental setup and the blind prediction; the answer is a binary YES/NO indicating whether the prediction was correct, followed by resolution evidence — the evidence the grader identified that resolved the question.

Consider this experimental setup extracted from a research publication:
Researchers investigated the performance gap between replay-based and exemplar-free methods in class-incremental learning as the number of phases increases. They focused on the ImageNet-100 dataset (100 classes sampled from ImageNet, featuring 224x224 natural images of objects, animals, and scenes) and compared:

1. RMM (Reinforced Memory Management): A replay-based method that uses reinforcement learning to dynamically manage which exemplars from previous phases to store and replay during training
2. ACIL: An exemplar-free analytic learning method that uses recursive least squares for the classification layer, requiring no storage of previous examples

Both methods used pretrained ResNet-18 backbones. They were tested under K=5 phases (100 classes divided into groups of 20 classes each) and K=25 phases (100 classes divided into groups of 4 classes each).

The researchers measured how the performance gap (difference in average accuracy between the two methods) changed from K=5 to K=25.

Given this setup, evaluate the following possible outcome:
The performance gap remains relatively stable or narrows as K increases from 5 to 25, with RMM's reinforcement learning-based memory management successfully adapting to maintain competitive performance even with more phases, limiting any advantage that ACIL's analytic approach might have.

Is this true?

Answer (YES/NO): NO